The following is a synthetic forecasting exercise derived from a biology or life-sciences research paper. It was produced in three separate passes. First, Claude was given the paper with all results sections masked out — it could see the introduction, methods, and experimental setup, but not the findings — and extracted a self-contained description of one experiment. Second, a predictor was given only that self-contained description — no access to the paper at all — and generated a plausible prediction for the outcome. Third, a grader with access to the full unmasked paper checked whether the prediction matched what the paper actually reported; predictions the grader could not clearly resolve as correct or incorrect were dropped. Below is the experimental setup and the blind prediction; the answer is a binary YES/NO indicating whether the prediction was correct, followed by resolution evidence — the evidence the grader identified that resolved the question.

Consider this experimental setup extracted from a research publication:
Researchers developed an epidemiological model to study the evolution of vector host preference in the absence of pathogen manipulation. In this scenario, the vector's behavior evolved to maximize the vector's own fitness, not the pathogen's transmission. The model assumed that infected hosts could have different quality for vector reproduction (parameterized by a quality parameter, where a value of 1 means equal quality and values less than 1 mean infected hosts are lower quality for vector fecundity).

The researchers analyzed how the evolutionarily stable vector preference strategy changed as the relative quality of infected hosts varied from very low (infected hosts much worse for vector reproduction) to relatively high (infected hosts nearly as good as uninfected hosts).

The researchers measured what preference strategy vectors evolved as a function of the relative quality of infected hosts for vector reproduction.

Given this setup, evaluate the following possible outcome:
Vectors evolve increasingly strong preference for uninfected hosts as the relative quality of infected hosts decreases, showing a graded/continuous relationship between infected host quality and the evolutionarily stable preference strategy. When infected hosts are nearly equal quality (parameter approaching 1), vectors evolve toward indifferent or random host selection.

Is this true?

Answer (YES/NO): NO